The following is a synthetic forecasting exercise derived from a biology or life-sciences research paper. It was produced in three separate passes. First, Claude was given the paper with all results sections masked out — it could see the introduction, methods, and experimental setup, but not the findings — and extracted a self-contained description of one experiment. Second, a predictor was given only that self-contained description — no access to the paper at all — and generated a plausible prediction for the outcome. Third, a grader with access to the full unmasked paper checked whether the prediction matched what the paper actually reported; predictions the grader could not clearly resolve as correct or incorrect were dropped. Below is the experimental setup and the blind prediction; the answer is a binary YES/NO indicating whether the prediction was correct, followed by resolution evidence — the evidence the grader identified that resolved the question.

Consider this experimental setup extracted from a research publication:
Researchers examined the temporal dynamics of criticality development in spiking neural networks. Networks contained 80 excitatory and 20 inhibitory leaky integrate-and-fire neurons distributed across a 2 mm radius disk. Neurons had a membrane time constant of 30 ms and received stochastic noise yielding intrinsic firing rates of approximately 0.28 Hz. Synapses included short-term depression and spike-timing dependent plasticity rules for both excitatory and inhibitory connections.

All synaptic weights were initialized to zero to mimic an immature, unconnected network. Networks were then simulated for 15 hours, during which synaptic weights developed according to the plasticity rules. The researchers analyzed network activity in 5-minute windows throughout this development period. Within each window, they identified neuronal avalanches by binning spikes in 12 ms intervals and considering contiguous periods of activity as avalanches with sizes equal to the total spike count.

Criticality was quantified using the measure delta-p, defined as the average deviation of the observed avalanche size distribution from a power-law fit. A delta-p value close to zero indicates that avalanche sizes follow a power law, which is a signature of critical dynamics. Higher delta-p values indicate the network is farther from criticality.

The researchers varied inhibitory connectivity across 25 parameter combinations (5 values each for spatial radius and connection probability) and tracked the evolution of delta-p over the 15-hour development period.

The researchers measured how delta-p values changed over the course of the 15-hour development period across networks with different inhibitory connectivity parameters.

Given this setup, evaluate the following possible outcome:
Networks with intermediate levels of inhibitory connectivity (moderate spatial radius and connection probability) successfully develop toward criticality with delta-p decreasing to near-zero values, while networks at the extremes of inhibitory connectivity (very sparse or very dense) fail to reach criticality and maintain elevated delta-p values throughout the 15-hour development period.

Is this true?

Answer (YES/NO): NO